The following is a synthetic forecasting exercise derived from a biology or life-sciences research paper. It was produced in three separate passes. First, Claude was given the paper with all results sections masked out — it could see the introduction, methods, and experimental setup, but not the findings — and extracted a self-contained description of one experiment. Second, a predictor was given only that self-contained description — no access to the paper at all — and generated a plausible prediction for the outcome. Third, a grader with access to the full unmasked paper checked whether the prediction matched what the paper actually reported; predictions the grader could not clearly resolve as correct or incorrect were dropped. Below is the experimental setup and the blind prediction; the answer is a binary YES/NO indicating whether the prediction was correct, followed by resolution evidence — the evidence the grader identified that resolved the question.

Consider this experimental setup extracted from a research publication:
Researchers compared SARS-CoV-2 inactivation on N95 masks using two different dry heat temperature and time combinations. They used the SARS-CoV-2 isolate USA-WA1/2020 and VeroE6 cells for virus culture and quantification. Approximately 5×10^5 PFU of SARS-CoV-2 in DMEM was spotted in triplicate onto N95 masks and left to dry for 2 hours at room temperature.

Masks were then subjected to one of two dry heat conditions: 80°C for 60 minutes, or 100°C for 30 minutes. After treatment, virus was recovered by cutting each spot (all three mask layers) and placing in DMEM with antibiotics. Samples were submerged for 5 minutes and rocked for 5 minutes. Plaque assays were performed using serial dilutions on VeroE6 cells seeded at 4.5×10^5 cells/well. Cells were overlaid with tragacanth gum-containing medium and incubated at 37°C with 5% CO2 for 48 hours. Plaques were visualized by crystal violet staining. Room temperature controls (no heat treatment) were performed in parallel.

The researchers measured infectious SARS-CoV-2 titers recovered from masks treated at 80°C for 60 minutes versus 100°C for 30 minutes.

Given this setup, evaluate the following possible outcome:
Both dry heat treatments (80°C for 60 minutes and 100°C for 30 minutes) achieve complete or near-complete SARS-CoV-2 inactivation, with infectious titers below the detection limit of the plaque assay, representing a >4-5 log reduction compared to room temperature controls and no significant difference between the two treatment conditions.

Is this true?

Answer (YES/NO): NO